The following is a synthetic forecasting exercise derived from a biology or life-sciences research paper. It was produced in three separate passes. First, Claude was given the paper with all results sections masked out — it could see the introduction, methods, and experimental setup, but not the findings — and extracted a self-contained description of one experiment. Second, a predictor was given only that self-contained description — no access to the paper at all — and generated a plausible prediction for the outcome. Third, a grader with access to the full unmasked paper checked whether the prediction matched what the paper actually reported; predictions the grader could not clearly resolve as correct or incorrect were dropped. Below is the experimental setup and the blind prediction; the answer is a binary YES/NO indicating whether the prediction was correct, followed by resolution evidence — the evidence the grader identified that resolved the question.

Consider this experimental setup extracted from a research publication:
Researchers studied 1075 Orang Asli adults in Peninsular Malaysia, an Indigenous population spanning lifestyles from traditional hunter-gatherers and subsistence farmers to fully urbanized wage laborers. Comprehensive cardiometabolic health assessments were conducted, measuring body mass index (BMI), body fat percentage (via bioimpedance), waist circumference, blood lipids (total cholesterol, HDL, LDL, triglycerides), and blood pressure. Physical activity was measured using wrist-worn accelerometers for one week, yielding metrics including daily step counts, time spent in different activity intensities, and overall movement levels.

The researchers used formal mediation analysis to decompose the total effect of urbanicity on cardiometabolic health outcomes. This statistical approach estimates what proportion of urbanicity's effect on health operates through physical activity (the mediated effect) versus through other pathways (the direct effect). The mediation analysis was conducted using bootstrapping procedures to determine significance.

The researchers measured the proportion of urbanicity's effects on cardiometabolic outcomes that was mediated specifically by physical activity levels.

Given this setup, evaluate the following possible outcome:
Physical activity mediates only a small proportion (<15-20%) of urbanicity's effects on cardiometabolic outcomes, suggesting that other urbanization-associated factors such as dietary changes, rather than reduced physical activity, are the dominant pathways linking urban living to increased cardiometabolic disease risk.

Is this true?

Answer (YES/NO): YES